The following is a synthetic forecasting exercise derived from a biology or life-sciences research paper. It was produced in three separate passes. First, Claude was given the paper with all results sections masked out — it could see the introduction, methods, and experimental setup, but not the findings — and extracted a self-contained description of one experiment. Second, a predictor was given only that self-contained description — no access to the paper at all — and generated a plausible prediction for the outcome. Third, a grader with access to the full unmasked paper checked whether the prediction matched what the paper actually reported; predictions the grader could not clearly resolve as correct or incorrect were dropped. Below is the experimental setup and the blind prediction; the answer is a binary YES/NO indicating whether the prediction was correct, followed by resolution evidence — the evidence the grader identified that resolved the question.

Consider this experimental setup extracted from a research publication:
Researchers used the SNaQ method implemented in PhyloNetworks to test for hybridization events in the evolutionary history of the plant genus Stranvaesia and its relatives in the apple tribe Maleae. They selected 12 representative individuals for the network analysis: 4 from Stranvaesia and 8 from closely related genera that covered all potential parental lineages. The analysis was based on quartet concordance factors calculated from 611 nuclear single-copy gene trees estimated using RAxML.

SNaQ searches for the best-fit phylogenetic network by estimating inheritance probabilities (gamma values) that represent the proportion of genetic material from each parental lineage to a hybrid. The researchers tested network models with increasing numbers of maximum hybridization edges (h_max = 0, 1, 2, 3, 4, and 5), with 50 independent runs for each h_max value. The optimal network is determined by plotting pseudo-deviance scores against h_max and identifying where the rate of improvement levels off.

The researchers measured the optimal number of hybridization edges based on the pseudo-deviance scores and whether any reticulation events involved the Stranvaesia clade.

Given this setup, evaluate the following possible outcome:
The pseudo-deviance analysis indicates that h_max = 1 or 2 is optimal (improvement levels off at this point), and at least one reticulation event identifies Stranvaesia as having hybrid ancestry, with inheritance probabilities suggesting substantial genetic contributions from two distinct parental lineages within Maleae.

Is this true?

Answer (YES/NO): YES